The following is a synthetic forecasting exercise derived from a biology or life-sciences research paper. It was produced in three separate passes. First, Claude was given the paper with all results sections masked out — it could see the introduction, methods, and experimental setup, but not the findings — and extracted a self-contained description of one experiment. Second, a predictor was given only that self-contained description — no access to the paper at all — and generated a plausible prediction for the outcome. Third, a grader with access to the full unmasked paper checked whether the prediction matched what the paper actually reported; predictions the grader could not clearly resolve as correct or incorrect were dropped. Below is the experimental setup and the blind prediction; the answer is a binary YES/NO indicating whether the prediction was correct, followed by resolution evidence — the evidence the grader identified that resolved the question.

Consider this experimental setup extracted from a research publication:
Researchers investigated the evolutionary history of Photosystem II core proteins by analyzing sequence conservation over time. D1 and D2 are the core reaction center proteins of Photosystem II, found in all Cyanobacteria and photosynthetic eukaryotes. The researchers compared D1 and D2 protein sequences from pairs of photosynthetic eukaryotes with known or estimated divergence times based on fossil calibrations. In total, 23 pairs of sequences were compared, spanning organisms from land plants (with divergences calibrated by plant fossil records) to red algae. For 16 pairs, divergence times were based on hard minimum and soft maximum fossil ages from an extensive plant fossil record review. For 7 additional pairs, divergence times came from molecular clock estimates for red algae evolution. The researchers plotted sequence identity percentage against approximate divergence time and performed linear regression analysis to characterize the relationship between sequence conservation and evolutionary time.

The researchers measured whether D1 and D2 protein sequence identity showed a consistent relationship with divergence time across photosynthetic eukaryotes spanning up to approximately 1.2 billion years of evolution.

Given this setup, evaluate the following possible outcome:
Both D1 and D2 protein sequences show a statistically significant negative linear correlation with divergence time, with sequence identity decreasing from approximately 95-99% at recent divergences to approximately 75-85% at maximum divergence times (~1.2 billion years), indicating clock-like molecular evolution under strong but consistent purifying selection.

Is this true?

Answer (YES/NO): NO